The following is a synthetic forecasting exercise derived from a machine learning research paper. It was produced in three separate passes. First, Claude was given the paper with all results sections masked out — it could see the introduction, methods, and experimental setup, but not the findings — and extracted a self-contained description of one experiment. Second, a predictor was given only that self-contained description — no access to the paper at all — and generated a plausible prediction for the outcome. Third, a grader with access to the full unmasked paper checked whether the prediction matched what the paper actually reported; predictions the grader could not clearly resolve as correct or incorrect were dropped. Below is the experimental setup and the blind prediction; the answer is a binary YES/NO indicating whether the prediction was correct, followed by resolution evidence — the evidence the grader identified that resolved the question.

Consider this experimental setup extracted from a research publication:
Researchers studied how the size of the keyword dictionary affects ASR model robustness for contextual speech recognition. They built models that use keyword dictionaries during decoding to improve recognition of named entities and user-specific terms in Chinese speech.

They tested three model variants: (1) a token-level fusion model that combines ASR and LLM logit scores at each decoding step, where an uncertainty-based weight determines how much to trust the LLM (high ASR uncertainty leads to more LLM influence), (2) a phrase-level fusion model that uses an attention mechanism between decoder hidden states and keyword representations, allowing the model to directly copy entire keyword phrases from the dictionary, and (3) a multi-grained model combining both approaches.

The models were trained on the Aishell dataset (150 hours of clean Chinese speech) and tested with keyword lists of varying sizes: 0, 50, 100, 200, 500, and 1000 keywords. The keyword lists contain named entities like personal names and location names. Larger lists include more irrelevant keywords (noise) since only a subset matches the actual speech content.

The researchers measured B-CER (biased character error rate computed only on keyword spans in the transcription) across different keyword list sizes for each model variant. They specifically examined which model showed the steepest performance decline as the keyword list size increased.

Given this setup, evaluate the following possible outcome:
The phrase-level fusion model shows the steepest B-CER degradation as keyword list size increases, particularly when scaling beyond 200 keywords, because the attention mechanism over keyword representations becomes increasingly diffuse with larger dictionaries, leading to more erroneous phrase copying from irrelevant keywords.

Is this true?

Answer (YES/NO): NO